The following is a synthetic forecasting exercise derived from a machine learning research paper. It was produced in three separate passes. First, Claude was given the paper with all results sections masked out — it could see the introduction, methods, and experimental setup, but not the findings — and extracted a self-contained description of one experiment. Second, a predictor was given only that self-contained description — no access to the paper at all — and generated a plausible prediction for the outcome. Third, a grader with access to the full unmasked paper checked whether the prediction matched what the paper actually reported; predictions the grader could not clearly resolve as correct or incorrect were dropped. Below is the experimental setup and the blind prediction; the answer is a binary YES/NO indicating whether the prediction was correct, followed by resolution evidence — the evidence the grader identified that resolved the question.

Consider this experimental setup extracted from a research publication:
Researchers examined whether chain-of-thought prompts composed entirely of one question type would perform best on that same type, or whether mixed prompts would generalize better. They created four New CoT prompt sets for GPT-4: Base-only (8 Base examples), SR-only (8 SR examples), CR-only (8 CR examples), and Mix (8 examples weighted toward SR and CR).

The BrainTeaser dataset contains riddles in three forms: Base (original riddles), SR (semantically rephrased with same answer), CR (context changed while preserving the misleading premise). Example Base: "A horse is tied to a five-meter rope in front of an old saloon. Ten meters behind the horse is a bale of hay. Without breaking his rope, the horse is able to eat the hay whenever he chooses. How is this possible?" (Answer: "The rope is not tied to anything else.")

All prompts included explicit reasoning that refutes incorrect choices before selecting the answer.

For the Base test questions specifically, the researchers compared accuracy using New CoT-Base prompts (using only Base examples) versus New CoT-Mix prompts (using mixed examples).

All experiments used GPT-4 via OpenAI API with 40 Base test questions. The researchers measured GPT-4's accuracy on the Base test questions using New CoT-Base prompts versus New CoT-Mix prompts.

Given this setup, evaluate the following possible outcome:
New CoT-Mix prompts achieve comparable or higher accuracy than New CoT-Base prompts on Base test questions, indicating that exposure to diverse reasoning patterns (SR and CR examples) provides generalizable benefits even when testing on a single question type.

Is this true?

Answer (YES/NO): NO